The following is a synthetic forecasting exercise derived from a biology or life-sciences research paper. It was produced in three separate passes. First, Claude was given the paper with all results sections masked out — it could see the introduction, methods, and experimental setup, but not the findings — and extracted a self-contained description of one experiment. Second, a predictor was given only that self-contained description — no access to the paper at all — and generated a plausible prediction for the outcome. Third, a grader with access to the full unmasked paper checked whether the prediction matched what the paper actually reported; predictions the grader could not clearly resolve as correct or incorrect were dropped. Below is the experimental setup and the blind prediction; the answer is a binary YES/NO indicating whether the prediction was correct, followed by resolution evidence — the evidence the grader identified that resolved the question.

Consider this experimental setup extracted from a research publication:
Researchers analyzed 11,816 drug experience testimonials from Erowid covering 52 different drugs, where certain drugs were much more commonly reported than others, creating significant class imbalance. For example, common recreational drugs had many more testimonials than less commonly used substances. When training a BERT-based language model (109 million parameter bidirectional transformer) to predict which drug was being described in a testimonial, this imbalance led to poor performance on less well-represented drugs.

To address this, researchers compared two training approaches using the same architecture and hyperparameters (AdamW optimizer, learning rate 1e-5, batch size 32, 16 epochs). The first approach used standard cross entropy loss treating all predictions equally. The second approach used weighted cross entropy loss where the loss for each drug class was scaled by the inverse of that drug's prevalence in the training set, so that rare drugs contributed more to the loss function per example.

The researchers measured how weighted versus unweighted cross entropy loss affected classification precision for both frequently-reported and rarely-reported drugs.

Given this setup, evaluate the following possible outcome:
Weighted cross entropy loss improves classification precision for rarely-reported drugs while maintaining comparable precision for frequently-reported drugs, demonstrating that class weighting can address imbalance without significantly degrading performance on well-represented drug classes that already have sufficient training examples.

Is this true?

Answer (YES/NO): NO